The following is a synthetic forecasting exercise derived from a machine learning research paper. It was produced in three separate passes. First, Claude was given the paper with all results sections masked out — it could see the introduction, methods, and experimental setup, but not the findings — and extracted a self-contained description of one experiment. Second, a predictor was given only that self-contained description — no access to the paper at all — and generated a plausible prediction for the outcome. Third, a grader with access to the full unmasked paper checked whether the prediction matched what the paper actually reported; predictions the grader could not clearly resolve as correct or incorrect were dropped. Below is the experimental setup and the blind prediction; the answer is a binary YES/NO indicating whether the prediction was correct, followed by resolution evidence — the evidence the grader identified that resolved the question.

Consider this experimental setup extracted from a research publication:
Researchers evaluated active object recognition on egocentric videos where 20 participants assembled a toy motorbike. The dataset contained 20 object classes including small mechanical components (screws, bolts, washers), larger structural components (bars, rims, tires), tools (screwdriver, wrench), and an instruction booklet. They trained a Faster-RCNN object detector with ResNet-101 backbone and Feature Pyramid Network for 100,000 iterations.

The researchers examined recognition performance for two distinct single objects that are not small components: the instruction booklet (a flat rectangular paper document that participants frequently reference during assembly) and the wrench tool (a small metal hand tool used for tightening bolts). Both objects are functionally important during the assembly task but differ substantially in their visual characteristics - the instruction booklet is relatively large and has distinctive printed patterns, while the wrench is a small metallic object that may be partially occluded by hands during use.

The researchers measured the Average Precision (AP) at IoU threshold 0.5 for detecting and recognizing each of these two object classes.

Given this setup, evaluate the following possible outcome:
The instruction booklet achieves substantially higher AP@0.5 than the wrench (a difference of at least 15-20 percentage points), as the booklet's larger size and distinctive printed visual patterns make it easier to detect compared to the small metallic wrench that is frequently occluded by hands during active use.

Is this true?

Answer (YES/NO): YES